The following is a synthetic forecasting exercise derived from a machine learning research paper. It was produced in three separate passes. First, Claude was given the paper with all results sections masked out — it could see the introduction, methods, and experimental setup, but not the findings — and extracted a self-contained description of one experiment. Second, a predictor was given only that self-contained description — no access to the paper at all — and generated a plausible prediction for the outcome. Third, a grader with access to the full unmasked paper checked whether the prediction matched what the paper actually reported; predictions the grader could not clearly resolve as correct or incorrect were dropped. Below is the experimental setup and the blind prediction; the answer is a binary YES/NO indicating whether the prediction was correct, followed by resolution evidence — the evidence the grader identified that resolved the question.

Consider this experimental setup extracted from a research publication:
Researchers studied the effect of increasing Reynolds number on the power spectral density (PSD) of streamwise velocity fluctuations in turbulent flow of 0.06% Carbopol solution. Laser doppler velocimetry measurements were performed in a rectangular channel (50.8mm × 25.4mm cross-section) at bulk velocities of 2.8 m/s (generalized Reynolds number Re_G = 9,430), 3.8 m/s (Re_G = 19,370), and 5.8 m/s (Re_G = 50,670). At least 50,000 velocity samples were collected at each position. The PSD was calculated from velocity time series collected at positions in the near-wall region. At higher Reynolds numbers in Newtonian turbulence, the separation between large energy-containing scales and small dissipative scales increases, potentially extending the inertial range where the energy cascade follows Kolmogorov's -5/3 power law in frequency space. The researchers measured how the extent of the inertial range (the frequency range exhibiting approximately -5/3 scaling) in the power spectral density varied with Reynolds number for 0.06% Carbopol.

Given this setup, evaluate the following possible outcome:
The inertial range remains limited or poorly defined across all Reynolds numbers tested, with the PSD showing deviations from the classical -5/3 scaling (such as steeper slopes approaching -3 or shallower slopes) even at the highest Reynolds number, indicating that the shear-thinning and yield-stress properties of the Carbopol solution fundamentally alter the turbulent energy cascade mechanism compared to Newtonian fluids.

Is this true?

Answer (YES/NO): NO